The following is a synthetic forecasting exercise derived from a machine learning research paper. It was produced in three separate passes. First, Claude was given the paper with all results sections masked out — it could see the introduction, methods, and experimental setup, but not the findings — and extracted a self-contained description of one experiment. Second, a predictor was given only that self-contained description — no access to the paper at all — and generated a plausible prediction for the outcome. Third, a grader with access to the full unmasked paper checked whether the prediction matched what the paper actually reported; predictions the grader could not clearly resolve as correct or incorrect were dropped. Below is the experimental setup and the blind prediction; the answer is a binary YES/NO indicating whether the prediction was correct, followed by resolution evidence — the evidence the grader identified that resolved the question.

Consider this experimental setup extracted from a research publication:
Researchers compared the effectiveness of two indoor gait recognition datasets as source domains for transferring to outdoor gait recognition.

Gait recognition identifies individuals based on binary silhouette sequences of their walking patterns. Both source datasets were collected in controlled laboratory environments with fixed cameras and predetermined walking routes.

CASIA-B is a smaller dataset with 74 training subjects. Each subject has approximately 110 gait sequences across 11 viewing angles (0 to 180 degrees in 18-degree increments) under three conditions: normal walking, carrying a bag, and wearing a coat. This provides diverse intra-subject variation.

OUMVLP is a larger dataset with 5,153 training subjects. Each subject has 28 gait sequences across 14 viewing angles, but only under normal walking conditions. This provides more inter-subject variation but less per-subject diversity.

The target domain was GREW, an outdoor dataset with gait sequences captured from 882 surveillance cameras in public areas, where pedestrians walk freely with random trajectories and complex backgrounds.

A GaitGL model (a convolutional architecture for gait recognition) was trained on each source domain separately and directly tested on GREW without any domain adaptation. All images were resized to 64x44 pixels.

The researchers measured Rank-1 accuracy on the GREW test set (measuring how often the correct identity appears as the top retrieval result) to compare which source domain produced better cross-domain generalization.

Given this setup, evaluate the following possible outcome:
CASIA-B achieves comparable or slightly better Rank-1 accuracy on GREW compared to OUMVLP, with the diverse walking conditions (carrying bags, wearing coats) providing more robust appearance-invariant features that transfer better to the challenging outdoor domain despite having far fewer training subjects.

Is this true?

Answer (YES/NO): NO